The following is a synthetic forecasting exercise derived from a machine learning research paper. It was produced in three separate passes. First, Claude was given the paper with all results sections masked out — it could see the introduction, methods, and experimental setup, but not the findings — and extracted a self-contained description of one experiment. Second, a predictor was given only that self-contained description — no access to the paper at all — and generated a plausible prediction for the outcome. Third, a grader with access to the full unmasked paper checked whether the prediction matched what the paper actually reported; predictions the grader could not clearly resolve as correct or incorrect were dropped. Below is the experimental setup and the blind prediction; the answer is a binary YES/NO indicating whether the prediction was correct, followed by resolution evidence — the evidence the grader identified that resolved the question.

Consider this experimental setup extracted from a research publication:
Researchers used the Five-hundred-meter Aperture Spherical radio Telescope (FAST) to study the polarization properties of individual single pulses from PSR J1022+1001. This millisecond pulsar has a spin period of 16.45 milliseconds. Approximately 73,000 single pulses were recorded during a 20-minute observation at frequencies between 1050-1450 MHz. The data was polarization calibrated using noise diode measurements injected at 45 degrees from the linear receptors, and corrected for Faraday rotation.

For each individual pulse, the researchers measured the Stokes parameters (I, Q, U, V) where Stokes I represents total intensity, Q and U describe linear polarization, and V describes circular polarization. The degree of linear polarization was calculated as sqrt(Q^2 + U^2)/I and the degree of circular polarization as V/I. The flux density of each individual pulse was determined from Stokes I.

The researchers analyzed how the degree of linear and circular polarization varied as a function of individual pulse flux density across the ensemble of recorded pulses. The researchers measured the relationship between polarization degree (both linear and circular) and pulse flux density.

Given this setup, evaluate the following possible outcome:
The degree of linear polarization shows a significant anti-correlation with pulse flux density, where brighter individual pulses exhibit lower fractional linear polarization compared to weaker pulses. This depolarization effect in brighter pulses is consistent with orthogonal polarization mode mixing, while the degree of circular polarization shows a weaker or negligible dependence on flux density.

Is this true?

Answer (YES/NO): NO